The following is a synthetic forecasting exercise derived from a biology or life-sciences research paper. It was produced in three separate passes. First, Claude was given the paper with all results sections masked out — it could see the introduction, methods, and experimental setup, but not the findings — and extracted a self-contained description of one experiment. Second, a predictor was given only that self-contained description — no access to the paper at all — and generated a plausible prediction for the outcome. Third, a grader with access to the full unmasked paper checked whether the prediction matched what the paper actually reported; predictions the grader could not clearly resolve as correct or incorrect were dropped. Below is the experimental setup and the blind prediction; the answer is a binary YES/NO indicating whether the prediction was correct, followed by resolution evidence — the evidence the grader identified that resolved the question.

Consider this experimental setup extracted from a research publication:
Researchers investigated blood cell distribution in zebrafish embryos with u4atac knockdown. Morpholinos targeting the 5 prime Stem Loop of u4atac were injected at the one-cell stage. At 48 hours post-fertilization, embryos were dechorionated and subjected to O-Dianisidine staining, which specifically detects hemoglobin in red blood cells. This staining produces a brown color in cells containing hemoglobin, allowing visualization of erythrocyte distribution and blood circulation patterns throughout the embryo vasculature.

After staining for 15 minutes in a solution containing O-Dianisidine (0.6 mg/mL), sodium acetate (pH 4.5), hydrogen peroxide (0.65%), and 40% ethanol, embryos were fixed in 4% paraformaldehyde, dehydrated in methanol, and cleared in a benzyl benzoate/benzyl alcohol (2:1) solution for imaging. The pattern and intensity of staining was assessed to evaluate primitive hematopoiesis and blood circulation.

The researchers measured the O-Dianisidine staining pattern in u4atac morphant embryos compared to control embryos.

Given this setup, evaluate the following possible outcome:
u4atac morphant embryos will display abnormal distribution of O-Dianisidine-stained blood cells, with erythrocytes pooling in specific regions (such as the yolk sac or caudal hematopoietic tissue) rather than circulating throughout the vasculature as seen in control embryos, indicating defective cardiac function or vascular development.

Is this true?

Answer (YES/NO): NO